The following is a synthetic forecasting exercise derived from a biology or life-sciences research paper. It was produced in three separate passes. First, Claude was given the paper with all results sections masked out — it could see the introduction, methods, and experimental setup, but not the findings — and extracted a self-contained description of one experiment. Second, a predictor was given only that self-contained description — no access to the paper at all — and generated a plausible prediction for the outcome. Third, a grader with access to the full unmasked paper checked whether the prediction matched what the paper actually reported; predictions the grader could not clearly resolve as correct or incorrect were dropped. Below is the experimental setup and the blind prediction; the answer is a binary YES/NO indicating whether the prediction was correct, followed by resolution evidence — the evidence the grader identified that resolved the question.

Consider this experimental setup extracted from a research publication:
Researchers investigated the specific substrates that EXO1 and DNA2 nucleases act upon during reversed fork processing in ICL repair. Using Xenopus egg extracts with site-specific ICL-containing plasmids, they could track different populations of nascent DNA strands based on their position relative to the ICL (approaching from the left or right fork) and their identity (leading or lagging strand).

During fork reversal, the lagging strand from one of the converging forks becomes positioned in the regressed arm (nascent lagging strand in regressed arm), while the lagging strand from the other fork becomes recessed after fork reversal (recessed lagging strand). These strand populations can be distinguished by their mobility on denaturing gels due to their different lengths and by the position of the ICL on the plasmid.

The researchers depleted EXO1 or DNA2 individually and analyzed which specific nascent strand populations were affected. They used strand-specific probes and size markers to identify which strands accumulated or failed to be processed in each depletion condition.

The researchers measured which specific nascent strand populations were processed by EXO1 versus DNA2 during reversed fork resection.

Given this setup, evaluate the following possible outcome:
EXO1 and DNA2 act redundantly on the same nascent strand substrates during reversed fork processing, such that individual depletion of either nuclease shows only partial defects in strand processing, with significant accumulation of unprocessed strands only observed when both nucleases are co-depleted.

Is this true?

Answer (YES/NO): NO